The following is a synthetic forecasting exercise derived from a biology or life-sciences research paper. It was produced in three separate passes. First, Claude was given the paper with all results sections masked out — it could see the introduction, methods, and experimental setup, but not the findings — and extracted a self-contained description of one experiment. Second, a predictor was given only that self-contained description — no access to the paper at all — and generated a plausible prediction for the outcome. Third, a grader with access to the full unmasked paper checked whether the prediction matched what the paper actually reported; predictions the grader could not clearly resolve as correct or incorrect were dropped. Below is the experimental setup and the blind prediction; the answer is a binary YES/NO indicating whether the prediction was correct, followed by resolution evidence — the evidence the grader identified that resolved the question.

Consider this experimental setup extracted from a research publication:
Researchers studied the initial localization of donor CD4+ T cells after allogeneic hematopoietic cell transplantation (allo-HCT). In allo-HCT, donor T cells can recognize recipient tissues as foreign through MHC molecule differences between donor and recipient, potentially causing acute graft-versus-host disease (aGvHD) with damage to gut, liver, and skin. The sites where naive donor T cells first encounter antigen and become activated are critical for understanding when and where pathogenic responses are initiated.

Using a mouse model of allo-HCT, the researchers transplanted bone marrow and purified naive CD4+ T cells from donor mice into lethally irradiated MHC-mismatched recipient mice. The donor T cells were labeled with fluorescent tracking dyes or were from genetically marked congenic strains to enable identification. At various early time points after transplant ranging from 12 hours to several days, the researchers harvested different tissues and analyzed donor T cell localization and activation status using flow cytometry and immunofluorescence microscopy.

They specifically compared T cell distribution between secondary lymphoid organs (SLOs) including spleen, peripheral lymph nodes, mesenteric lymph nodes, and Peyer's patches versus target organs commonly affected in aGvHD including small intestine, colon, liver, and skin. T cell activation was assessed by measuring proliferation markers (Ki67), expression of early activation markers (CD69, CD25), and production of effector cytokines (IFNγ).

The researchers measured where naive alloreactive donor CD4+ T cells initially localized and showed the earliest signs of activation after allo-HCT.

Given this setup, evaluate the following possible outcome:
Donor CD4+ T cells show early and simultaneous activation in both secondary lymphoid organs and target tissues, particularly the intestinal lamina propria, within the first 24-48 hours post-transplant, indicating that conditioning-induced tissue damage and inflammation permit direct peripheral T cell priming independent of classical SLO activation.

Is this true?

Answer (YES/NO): NO